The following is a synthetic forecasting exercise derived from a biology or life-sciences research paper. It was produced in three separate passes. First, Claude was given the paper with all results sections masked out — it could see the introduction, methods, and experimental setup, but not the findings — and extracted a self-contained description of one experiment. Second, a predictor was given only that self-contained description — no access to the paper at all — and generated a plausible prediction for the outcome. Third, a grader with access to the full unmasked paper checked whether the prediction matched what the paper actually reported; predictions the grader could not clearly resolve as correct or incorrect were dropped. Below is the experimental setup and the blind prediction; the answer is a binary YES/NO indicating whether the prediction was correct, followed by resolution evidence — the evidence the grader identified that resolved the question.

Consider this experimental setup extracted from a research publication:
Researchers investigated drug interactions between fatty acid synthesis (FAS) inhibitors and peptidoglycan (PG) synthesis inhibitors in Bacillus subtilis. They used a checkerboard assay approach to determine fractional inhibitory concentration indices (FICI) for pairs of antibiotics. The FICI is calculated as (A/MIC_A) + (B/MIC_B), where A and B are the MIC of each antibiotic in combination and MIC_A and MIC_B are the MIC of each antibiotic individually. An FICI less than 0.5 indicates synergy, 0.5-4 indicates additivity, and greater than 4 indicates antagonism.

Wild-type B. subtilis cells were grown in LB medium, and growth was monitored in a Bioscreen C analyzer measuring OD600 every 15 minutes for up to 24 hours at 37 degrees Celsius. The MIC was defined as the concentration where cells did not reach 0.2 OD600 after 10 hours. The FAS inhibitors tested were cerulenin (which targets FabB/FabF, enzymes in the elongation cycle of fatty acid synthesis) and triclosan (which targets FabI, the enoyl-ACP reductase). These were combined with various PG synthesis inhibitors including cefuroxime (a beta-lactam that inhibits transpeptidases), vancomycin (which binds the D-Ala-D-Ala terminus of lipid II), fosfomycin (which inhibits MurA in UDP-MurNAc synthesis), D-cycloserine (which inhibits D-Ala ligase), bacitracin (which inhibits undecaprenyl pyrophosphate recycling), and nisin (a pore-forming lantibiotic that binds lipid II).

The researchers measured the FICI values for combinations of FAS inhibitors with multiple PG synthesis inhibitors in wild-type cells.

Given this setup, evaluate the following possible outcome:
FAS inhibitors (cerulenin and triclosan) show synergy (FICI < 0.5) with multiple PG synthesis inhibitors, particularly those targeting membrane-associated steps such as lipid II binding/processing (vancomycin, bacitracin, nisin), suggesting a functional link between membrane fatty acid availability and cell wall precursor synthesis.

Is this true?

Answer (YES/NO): NO